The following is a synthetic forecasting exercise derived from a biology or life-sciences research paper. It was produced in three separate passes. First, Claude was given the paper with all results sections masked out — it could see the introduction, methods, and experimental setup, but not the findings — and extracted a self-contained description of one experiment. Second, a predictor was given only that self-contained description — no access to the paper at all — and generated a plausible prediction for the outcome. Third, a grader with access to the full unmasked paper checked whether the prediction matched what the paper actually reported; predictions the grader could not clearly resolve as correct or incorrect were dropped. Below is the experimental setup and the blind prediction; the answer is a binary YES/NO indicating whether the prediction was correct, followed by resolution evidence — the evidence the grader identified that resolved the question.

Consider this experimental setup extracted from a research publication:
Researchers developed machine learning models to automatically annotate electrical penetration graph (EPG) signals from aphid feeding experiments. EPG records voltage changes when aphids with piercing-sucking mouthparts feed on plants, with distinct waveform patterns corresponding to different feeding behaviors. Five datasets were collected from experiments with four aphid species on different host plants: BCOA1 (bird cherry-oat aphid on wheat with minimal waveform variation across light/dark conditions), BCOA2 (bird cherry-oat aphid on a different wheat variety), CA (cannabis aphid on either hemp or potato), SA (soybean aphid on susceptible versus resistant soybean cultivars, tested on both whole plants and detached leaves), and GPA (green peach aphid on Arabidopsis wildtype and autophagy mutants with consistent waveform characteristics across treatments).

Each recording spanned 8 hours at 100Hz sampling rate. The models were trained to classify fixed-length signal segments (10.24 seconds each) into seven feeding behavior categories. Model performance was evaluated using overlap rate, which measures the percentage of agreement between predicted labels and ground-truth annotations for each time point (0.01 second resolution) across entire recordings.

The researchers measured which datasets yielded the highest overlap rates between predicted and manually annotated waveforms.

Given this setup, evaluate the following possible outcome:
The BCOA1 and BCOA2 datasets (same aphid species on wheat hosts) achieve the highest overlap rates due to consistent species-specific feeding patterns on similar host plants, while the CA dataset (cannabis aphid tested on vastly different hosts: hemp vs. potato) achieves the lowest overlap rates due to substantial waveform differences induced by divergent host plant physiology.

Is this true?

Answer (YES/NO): NO